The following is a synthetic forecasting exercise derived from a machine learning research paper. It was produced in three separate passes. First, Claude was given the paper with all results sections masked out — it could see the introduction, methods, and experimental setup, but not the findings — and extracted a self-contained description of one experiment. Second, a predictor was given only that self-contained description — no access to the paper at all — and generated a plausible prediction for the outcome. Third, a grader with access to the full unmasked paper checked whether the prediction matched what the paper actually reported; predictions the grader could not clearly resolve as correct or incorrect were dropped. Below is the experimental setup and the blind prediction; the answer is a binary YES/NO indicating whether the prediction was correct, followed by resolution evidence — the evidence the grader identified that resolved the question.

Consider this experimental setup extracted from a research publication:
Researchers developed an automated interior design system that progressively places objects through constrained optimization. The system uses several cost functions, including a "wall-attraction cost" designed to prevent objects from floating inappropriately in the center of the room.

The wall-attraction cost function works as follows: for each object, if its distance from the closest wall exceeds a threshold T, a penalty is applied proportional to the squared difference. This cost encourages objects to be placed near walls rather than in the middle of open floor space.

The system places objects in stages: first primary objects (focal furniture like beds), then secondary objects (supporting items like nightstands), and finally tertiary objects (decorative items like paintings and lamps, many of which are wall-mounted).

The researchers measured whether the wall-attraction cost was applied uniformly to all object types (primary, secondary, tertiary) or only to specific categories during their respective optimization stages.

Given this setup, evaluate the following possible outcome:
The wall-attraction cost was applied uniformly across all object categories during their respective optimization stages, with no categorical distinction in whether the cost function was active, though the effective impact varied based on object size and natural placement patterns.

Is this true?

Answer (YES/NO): NO